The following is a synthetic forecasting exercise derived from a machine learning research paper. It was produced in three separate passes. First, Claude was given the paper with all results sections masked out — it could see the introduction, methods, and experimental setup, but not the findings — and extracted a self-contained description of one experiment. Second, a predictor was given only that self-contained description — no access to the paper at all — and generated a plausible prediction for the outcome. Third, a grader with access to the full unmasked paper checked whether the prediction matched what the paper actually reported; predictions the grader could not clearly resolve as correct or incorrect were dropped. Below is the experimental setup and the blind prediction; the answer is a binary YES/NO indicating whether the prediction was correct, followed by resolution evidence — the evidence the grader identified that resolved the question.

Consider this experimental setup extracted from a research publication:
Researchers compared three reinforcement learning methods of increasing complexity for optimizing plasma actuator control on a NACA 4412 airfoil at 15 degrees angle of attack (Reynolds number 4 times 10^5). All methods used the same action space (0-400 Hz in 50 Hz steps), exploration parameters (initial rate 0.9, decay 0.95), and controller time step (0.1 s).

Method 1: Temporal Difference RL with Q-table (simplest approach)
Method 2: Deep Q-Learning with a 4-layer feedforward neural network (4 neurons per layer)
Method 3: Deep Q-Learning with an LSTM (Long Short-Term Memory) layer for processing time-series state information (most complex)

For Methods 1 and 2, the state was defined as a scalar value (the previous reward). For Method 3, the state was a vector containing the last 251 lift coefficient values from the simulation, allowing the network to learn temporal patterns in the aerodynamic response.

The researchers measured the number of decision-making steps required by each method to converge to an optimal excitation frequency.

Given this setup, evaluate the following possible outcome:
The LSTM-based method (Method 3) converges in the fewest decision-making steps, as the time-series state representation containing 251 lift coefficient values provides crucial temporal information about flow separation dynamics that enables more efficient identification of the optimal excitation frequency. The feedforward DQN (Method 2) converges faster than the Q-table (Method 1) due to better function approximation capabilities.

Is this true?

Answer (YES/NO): NO